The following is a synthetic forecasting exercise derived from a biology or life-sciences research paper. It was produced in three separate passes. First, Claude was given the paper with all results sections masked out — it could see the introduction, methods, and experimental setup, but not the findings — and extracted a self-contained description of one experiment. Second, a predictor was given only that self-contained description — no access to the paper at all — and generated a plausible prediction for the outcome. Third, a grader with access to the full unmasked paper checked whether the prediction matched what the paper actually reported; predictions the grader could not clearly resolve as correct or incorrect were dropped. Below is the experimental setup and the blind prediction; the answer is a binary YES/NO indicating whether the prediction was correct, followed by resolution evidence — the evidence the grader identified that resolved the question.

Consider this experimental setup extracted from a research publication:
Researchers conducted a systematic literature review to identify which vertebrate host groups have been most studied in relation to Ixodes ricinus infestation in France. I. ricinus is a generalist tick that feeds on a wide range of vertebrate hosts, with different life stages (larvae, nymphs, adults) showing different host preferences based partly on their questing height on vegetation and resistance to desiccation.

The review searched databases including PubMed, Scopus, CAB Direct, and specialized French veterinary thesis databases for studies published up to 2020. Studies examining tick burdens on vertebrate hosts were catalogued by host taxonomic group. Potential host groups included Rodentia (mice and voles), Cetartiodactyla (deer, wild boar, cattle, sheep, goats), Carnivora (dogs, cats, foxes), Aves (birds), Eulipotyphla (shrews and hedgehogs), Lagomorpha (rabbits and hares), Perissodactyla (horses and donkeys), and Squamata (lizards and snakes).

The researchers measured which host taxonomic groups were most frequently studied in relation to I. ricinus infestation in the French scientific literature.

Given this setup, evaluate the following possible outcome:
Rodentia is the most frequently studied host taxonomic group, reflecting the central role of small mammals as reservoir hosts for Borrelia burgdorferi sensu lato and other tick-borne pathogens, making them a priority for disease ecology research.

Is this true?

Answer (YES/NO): NO